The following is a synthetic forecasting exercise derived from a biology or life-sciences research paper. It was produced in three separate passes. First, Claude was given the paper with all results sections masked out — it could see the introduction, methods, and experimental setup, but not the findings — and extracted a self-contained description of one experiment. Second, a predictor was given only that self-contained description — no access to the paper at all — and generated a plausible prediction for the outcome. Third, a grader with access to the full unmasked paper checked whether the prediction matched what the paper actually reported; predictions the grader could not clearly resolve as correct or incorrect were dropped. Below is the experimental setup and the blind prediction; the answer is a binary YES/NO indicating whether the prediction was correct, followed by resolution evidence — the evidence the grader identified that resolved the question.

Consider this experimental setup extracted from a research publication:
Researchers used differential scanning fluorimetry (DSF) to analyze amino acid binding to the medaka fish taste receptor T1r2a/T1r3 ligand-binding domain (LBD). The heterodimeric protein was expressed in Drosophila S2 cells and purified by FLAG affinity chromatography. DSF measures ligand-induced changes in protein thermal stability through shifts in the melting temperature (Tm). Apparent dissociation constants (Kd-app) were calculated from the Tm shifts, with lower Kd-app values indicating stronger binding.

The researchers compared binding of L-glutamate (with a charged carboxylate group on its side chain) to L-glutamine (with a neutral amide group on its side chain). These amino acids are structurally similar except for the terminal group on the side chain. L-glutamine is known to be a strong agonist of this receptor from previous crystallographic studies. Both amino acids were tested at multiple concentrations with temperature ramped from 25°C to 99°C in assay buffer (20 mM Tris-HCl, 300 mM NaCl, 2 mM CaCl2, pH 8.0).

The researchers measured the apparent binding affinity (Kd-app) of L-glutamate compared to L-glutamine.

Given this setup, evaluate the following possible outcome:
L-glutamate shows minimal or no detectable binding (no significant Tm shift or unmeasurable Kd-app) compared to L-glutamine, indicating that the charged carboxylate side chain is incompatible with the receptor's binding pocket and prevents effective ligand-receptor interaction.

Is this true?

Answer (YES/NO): NO